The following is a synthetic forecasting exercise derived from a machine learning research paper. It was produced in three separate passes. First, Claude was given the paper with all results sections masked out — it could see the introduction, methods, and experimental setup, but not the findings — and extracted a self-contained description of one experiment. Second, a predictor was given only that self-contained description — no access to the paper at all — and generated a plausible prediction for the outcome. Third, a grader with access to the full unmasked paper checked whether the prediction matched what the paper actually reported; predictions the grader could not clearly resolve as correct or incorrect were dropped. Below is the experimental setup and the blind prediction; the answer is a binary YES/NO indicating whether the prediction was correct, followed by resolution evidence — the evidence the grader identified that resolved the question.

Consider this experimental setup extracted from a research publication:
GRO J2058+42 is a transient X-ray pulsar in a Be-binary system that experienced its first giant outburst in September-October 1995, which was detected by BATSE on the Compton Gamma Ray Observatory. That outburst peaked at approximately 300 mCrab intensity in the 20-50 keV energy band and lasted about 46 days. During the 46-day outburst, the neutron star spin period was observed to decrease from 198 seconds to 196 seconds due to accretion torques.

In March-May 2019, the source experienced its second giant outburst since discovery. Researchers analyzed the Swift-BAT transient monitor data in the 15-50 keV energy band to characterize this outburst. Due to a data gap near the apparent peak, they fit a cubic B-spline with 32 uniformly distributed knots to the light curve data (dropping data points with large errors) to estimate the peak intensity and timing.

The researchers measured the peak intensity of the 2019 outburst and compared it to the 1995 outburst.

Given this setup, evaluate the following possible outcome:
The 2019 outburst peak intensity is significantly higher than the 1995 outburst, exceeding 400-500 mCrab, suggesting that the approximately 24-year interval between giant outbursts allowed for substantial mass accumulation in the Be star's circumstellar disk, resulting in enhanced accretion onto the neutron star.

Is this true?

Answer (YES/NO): NO